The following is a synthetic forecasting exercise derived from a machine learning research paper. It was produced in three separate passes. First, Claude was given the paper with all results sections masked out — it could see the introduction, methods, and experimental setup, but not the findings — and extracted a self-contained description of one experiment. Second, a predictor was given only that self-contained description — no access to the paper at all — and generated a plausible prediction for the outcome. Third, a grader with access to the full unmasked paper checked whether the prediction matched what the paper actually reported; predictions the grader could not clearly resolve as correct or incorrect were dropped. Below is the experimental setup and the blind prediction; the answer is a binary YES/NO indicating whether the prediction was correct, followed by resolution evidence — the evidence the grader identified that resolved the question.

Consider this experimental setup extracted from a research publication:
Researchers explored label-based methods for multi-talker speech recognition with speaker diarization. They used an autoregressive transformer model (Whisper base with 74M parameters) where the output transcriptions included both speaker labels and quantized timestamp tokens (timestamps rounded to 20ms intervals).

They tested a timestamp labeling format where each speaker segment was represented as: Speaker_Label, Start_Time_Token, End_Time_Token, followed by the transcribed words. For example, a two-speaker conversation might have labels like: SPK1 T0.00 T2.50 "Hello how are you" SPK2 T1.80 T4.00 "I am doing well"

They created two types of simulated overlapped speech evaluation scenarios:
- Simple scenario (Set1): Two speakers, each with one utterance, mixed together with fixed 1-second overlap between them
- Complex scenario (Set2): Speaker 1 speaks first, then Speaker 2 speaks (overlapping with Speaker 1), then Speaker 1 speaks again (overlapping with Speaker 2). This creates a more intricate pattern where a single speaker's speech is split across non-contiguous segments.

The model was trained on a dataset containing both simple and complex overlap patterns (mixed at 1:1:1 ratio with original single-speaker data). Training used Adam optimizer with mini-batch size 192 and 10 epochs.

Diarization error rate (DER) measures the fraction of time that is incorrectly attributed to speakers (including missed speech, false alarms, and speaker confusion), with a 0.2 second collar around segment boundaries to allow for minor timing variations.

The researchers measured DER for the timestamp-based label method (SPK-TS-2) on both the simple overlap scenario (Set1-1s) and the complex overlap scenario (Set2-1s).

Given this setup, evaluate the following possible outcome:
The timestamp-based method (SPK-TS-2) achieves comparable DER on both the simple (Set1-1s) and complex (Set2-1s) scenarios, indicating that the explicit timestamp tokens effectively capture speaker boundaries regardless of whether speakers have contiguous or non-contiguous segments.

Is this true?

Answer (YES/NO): NO